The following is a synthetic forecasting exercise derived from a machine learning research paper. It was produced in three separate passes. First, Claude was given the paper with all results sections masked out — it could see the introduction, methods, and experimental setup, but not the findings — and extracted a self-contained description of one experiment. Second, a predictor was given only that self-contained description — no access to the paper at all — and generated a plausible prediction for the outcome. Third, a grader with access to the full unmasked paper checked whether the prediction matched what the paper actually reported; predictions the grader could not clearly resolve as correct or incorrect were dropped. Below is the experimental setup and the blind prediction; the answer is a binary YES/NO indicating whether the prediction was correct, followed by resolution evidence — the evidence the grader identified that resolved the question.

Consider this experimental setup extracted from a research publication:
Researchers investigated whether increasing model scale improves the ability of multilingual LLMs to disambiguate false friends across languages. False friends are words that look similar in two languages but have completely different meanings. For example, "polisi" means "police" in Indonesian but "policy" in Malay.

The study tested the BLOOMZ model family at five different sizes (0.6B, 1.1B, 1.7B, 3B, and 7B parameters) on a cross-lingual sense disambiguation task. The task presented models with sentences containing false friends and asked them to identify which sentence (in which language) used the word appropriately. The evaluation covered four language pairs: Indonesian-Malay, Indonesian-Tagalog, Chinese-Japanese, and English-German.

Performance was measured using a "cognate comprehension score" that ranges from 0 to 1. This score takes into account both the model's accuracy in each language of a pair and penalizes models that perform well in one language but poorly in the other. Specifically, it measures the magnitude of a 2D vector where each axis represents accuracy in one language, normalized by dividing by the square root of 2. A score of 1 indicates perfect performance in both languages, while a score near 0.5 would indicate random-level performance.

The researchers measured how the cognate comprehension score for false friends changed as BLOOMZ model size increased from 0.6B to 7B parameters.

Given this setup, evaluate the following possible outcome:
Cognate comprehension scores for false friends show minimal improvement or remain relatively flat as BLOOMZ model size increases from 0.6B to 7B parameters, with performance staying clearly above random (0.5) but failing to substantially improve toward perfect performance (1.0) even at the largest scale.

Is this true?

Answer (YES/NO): NO